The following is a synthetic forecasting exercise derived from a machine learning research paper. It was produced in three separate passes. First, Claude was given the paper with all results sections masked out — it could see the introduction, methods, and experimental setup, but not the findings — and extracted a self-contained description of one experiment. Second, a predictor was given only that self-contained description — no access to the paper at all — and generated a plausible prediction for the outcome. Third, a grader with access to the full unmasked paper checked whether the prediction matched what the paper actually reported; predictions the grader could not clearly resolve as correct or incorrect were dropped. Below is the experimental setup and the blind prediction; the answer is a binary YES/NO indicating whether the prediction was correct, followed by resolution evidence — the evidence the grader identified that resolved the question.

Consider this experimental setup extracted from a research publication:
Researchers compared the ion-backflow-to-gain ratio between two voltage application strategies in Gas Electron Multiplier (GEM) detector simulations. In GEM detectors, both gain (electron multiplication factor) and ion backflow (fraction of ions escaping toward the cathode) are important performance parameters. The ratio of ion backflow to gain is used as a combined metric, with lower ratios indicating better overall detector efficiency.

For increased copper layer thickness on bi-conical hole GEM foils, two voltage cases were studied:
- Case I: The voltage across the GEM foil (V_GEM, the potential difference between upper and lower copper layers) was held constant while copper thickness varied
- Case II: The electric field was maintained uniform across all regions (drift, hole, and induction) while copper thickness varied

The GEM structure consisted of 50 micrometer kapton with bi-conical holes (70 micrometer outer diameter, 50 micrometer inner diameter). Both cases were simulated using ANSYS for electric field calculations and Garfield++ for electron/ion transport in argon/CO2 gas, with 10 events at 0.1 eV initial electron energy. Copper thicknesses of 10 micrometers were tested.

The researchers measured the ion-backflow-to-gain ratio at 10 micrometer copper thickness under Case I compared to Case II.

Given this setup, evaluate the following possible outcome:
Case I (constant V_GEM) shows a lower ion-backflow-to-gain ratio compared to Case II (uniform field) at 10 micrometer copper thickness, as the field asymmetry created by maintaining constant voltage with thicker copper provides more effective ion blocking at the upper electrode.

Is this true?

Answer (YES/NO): YES